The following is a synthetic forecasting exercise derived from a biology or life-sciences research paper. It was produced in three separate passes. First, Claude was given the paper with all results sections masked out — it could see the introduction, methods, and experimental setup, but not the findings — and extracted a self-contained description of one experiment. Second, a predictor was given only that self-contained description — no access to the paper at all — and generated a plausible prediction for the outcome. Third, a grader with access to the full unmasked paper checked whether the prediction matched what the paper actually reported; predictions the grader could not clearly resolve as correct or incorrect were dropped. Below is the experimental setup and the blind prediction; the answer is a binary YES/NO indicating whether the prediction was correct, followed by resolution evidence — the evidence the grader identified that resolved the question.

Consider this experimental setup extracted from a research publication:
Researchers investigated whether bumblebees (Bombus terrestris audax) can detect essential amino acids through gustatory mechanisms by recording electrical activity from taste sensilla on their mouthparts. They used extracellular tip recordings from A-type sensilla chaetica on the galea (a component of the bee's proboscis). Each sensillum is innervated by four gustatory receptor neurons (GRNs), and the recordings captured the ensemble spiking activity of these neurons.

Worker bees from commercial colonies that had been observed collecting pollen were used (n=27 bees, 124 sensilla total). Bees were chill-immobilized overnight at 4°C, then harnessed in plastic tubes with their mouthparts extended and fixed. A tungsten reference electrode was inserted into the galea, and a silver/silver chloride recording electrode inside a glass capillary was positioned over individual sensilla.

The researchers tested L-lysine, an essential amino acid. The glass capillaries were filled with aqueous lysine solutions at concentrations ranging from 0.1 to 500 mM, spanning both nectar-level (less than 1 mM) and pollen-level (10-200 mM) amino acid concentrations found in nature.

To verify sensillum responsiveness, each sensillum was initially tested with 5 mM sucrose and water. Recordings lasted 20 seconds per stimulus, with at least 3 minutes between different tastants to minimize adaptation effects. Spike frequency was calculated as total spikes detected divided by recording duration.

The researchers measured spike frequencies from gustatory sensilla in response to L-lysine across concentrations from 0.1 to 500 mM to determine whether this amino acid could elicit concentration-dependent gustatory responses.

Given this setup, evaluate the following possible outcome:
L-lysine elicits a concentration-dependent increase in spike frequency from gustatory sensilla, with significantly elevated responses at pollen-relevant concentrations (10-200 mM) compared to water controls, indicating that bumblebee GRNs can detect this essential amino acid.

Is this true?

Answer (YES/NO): NO